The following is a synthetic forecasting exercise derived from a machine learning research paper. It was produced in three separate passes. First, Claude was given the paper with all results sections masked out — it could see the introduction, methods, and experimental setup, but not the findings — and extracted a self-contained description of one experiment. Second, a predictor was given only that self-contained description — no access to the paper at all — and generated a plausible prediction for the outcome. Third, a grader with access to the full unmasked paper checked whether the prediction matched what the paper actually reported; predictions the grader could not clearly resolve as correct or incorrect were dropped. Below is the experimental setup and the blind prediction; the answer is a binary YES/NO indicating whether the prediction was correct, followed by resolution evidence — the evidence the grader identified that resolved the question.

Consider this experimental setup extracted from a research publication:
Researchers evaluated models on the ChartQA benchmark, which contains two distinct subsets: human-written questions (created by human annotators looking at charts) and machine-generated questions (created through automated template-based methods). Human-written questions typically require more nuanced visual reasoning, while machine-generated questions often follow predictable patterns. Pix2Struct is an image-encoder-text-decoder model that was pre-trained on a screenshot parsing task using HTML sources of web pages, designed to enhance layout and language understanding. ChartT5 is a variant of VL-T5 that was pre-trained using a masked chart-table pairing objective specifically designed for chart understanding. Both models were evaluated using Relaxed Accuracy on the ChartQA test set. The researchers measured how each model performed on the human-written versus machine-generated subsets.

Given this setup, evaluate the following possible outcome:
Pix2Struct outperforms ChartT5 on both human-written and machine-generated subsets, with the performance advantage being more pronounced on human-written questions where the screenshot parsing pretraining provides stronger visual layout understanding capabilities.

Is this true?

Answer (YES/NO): NO